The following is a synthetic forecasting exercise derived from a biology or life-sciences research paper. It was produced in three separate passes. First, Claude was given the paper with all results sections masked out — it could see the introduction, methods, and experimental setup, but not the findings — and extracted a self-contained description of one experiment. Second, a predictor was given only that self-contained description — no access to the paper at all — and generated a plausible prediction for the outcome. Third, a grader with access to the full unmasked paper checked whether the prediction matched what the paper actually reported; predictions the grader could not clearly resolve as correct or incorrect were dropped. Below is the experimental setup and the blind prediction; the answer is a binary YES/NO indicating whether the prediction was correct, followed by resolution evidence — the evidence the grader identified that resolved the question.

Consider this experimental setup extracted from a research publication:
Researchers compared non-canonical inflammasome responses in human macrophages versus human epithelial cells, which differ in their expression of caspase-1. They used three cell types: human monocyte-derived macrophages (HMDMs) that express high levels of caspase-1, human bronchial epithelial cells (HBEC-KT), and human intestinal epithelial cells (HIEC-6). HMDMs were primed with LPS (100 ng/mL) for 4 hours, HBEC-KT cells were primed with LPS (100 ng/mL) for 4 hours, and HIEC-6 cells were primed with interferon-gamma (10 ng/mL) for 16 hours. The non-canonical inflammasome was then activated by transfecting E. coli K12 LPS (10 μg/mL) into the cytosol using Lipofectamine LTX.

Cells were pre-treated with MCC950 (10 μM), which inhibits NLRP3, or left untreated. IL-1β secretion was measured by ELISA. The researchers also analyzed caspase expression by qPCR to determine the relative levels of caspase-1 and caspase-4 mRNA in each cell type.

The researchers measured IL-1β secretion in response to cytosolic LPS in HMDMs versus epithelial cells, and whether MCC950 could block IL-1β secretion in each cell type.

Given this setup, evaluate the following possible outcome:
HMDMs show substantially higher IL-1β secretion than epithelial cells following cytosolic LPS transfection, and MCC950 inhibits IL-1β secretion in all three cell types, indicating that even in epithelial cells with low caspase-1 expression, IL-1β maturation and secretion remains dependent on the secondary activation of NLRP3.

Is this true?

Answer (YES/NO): NO